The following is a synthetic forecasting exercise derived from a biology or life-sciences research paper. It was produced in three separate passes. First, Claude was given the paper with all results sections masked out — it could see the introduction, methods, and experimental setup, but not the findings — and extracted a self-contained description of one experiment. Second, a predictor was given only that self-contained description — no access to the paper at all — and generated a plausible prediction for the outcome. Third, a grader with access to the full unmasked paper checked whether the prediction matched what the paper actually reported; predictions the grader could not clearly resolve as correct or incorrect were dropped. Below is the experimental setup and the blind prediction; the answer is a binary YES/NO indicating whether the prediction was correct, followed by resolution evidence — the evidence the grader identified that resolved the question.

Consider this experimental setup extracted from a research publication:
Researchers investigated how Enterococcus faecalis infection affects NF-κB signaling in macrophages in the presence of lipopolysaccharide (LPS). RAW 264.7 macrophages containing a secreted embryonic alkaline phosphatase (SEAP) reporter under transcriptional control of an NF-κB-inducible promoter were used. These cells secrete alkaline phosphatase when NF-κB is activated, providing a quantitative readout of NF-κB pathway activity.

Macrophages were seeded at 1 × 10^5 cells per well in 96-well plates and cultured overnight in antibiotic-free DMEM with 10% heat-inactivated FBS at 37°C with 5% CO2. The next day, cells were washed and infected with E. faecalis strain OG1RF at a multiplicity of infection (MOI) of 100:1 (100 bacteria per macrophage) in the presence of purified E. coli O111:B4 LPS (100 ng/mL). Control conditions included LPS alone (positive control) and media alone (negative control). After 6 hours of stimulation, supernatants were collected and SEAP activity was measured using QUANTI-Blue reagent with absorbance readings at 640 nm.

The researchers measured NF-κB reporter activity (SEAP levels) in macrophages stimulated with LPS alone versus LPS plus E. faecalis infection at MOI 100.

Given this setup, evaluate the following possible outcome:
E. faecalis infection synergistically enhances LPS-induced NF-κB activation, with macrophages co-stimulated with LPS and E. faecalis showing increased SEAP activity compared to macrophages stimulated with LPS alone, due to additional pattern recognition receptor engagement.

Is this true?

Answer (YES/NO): NO